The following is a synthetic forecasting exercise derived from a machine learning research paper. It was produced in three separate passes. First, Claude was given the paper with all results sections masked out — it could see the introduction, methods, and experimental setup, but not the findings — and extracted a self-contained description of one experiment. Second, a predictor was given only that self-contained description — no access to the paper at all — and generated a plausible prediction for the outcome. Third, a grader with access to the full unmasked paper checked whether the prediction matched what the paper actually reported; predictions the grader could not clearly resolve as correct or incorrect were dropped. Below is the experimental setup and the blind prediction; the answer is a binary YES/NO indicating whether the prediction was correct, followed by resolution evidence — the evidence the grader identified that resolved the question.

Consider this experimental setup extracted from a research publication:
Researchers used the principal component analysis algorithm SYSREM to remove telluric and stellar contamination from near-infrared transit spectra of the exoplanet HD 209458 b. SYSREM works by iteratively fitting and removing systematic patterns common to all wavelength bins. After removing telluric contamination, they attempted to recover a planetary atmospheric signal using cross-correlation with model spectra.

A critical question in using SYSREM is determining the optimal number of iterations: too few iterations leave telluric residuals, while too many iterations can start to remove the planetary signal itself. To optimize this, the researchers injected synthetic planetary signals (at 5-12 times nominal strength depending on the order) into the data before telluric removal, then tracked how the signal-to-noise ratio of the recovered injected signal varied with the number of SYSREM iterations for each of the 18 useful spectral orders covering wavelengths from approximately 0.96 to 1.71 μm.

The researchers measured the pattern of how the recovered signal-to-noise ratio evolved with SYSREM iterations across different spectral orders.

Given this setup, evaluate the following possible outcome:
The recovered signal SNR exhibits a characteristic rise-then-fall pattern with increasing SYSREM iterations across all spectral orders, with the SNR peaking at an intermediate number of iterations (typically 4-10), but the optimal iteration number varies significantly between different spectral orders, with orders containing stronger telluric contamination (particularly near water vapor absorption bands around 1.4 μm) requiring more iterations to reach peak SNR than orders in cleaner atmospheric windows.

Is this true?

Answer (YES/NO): NO